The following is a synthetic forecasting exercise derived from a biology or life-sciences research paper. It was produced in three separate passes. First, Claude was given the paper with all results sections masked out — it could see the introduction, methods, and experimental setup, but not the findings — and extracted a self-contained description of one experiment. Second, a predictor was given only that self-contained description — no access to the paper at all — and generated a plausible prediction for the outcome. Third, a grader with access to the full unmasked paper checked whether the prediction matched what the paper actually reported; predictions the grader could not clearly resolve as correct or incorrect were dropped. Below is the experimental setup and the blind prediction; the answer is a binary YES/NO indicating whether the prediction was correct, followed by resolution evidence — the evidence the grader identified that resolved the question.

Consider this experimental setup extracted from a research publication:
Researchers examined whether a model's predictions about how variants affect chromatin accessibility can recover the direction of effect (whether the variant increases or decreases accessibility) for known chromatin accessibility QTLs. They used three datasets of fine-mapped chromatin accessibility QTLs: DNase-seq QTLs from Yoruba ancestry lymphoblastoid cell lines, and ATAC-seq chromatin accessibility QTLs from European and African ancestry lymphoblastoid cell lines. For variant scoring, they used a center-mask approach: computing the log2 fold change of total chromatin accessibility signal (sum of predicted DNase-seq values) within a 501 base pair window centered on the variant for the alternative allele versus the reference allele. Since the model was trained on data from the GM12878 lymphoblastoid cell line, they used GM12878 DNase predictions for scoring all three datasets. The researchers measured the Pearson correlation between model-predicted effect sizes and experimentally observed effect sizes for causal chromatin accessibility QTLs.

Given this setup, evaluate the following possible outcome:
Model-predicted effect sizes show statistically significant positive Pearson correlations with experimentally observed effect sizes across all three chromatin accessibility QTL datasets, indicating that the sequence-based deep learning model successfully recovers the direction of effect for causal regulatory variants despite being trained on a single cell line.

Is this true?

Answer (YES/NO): YES